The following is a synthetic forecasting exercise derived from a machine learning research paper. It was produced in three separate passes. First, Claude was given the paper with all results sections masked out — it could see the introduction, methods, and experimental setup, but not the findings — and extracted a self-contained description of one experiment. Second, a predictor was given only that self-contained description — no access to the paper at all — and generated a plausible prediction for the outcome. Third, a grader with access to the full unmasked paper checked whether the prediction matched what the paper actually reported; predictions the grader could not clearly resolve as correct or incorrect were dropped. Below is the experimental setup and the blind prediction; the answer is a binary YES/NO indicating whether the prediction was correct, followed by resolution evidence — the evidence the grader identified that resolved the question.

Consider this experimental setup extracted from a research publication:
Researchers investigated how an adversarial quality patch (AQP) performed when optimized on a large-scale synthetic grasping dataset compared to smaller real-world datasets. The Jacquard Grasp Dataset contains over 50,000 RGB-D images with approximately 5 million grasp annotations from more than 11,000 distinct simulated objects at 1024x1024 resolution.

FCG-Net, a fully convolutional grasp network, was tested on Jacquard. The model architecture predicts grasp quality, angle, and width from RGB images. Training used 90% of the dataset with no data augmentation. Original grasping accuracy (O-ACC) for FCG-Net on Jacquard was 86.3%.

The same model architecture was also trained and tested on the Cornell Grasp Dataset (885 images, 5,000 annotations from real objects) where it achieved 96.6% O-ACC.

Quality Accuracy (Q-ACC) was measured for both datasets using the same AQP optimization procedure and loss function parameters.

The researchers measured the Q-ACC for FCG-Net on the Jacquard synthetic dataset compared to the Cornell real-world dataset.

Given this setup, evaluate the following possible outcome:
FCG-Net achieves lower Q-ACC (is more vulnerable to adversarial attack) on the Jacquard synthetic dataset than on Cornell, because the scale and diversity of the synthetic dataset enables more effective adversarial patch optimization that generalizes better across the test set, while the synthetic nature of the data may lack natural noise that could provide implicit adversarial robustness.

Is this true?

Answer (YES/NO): NO